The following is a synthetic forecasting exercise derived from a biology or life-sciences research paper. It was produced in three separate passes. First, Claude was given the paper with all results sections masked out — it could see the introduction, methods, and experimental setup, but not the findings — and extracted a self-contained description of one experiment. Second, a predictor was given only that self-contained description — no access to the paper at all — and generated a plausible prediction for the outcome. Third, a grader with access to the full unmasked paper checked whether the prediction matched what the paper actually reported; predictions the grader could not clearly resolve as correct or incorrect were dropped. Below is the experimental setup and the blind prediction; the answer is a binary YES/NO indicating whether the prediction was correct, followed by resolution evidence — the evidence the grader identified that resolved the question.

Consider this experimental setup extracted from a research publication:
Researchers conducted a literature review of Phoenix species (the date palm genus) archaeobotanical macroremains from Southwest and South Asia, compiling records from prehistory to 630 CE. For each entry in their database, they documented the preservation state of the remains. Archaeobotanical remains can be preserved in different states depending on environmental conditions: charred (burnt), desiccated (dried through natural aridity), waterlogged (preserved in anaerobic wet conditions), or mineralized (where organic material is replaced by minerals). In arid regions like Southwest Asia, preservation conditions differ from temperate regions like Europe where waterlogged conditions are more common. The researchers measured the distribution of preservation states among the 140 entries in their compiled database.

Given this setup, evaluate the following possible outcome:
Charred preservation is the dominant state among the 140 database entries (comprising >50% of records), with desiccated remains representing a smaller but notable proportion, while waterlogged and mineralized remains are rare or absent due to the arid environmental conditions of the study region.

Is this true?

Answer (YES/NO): YES